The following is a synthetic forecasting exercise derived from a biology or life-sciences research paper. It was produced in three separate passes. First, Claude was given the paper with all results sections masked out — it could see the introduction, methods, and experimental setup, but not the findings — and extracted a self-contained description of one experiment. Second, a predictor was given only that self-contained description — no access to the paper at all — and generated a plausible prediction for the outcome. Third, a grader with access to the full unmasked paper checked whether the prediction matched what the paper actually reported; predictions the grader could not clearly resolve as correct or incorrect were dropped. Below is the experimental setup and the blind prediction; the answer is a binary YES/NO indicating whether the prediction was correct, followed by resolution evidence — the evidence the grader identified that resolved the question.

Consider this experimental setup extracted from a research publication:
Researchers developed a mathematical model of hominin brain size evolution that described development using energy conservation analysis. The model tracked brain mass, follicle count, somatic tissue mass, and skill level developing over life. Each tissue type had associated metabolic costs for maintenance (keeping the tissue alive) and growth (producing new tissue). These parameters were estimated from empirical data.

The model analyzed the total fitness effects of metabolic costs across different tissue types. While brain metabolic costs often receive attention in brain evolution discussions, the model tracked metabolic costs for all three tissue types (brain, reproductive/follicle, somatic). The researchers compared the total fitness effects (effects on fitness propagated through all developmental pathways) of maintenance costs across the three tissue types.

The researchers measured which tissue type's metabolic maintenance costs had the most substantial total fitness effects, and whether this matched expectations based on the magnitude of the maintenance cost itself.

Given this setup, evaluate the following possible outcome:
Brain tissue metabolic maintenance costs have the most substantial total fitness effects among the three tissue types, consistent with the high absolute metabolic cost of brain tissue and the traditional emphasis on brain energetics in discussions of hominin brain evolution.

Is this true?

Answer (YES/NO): NO